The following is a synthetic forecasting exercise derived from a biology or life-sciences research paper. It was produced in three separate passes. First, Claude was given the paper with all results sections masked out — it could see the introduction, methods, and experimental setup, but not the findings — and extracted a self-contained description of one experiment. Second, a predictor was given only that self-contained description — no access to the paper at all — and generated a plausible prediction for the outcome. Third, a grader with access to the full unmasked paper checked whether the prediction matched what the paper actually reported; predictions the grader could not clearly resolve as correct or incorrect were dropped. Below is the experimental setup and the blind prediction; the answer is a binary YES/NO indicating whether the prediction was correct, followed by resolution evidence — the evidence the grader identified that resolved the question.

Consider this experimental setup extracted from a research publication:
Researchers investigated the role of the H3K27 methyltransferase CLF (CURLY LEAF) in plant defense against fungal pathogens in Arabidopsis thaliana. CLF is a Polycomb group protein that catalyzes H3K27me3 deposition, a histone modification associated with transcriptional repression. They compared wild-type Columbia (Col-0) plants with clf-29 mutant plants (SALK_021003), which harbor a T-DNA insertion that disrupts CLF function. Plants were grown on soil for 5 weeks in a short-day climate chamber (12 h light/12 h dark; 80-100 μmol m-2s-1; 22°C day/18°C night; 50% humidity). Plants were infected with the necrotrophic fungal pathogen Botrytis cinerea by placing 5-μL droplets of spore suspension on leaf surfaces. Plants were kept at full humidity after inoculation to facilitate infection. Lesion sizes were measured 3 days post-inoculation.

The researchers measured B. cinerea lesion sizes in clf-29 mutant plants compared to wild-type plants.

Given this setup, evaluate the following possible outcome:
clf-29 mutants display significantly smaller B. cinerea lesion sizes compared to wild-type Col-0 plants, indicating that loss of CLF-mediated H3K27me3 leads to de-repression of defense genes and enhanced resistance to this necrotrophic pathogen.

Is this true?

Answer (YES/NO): NO